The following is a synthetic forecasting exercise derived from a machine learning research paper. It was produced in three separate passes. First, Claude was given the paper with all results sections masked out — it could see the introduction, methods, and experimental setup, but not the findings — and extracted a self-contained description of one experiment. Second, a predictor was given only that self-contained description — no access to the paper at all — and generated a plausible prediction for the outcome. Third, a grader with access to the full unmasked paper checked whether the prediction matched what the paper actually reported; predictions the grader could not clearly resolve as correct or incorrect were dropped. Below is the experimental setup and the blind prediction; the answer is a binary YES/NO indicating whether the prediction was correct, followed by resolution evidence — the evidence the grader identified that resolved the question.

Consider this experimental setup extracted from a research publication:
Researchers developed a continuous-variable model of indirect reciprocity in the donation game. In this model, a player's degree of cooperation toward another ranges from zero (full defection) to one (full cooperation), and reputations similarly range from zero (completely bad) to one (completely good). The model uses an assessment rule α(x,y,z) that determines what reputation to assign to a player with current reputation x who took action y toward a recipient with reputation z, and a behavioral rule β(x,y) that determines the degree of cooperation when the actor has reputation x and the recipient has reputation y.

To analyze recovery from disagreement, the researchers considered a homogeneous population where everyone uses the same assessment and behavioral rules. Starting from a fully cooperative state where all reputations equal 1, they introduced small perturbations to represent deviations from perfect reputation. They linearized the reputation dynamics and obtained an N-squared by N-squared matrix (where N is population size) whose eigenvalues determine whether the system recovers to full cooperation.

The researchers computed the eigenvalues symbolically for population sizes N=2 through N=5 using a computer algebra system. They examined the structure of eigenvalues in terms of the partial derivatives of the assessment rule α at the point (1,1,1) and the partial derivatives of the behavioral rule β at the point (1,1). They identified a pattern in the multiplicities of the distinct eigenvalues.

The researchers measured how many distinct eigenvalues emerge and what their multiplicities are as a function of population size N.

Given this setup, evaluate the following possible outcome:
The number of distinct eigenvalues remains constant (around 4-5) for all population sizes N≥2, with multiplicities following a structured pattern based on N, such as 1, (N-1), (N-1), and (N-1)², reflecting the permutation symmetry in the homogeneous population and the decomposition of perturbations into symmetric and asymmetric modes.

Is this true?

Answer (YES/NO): YES